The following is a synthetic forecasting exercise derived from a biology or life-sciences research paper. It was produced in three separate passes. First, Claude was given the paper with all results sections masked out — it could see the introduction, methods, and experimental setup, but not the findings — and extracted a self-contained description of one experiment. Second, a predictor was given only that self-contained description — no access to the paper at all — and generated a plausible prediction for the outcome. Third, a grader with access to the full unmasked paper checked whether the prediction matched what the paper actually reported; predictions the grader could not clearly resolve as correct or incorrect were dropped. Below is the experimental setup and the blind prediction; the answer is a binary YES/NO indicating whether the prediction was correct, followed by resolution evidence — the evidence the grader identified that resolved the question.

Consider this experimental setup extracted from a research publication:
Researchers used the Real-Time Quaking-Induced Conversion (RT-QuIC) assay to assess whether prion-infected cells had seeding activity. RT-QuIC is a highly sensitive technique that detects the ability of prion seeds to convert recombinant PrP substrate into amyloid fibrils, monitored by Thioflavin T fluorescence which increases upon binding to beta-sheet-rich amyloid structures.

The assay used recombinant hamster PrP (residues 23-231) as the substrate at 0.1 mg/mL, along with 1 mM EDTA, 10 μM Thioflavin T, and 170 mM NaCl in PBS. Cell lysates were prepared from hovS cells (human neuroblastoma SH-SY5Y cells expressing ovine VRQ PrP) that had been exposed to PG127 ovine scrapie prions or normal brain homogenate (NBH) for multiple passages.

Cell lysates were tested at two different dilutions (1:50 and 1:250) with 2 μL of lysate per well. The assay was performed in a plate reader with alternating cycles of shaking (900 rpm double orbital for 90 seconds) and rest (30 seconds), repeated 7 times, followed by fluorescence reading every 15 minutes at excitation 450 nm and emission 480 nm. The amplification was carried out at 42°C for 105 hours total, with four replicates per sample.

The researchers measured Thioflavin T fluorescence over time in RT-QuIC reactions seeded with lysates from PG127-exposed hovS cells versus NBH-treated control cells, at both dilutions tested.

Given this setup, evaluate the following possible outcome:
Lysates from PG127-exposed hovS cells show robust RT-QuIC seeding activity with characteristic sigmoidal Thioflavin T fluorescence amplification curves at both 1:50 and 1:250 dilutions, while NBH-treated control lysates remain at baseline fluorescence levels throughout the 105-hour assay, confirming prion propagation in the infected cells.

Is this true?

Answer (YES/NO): YES